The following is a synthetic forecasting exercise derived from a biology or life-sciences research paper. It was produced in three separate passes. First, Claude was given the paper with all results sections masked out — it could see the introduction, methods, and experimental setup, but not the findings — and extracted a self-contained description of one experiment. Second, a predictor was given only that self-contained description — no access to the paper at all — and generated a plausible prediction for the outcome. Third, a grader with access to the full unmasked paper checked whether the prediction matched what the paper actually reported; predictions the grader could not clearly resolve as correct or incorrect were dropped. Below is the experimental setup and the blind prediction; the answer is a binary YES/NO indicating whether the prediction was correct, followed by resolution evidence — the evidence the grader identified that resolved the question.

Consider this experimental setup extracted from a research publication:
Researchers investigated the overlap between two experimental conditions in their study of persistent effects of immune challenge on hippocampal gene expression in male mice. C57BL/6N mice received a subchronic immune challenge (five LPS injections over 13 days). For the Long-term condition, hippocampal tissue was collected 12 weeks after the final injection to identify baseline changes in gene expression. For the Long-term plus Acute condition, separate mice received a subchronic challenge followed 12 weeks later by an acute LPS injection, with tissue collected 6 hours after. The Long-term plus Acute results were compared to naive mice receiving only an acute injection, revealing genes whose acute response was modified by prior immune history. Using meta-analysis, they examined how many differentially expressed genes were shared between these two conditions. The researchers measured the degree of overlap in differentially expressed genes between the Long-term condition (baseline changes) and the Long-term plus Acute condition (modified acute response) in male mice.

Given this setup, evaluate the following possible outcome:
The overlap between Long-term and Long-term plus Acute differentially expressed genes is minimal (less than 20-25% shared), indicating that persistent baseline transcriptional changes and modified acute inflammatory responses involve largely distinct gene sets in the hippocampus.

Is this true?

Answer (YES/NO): YES